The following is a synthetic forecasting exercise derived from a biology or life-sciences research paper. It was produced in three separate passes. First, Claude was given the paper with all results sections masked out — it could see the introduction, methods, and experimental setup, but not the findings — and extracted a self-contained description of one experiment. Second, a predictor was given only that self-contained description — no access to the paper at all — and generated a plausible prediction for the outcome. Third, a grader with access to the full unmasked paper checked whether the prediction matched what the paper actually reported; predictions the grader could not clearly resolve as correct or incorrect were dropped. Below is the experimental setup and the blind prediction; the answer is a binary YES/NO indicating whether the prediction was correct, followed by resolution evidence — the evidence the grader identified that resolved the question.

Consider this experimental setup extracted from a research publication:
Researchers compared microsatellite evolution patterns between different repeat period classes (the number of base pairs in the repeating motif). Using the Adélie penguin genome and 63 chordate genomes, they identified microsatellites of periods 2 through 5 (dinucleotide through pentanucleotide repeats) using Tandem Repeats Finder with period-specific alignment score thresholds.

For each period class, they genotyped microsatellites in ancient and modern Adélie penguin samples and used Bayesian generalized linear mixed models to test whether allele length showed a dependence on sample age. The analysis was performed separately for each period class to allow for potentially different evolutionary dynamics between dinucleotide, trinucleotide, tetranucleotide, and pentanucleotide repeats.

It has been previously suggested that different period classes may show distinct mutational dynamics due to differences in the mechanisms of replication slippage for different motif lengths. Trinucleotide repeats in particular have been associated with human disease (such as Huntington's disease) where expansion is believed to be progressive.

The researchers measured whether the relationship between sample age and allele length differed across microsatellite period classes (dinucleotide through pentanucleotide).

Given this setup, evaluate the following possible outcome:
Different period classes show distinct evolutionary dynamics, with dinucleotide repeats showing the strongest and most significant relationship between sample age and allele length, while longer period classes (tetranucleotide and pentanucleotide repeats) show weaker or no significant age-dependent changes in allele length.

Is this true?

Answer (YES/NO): NO